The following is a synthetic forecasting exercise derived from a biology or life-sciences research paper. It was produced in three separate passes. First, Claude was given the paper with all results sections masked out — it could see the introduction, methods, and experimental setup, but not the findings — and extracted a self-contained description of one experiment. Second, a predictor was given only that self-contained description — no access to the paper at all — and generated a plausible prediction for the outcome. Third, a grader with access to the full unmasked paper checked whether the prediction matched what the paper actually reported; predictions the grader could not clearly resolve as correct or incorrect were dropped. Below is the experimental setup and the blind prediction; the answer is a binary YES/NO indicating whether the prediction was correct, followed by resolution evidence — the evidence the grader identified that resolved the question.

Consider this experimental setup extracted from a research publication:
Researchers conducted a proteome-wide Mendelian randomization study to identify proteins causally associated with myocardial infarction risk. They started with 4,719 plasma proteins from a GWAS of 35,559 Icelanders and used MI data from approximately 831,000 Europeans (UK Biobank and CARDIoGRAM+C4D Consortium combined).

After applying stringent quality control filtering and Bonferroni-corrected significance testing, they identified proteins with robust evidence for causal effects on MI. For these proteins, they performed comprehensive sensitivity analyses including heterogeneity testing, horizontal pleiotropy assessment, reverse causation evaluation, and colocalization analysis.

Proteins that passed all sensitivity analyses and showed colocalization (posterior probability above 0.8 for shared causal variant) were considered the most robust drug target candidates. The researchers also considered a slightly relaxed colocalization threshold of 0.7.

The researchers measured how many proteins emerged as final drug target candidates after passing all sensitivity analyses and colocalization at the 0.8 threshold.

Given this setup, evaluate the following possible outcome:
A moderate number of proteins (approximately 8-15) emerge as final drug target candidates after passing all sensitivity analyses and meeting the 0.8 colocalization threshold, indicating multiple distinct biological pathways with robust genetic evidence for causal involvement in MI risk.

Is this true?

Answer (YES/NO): NO